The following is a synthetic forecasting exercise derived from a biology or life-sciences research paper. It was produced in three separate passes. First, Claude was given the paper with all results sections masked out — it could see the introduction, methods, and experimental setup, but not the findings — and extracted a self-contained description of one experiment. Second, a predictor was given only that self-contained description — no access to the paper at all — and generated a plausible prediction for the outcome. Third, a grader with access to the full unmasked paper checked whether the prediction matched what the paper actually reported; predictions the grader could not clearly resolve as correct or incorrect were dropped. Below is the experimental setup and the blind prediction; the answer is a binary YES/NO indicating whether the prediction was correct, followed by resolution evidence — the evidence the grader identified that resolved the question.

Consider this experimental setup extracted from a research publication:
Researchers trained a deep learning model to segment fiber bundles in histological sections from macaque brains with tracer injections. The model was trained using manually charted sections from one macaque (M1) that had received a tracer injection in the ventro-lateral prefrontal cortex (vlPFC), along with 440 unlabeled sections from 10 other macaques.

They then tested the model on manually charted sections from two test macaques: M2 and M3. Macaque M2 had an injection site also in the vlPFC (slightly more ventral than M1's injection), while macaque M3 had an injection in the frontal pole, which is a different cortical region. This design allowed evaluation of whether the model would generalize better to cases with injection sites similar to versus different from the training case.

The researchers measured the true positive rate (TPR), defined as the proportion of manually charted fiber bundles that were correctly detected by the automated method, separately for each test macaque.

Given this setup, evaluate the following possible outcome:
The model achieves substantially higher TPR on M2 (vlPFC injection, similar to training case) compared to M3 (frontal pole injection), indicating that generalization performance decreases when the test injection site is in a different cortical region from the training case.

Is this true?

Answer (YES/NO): NO